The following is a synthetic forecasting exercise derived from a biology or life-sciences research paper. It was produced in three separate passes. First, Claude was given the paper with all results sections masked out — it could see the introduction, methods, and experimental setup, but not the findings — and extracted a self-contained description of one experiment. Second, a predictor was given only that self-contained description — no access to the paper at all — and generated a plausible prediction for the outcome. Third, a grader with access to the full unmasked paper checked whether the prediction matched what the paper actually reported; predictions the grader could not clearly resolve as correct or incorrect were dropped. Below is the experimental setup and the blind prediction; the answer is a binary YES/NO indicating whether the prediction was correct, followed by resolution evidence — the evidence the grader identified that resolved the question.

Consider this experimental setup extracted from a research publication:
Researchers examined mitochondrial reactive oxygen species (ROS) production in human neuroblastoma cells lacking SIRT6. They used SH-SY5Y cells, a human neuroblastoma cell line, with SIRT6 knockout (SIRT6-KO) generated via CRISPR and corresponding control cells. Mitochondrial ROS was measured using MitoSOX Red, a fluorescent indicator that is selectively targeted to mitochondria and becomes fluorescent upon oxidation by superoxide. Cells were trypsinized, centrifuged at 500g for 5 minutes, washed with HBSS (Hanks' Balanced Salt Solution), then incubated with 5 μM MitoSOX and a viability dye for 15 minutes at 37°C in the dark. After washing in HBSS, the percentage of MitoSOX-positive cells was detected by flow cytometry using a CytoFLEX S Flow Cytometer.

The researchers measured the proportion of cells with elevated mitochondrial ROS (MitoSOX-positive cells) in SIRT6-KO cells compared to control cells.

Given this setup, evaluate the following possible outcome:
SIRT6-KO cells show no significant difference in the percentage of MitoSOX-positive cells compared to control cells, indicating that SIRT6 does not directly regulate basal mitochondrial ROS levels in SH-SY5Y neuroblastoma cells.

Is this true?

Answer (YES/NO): NO